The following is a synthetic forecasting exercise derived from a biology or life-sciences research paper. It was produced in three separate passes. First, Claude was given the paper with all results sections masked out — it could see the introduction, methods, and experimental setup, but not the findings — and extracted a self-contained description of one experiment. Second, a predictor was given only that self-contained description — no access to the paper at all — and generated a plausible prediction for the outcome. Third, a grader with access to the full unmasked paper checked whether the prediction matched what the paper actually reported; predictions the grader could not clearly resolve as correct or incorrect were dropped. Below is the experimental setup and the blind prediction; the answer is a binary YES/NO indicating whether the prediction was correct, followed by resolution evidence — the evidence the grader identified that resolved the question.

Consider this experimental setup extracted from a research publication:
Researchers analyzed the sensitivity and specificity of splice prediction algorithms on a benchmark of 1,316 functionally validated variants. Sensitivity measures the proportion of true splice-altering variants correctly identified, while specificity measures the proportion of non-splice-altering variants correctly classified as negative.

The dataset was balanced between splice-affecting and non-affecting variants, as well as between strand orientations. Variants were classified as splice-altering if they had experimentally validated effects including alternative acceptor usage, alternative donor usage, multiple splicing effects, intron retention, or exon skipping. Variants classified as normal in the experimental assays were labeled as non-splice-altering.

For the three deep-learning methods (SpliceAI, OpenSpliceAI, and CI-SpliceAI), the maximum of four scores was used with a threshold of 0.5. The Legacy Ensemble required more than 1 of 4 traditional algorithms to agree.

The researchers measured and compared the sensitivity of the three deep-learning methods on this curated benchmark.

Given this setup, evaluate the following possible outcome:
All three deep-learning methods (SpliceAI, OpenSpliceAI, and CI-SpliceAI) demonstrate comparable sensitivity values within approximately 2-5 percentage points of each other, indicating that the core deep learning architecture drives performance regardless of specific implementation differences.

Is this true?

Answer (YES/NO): YES